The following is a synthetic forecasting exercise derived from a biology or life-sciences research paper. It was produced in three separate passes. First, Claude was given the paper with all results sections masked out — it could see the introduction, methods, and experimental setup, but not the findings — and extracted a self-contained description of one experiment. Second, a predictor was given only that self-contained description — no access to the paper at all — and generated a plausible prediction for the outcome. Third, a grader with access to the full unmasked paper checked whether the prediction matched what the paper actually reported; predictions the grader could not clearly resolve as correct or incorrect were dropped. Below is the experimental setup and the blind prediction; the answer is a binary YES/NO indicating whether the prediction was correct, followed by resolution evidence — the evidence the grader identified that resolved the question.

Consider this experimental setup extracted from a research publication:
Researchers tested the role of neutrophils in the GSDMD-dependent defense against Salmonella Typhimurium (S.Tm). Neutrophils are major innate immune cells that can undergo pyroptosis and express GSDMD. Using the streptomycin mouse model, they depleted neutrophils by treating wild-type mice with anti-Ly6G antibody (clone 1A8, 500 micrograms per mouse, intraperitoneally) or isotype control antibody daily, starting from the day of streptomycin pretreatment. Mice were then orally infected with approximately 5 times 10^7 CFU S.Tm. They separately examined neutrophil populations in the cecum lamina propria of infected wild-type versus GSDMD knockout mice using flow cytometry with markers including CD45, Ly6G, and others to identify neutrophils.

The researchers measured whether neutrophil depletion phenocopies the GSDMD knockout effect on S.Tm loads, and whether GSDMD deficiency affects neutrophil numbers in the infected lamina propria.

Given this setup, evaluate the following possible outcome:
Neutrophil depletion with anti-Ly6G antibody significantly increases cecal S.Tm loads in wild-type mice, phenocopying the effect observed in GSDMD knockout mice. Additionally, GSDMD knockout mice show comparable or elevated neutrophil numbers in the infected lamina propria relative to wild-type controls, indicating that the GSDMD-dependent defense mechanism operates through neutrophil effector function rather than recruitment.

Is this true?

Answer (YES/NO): NO